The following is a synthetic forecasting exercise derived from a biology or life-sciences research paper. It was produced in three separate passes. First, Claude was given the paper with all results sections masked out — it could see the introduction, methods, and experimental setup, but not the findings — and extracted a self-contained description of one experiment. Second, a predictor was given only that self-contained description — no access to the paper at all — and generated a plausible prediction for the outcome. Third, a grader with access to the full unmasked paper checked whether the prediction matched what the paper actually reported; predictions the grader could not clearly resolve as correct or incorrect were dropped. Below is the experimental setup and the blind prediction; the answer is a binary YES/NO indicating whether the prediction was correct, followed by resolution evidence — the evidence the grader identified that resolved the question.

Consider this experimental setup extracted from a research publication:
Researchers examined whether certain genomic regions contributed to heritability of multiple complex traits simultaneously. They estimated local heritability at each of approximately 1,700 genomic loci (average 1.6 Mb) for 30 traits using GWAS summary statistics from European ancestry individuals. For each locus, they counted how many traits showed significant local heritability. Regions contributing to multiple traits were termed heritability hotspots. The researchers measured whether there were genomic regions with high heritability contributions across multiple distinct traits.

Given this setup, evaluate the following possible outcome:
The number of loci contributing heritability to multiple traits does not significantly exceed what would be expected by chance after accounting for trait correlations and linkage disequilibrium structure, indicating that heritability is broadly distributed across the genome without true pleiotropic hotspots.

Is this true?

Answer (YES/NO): NO